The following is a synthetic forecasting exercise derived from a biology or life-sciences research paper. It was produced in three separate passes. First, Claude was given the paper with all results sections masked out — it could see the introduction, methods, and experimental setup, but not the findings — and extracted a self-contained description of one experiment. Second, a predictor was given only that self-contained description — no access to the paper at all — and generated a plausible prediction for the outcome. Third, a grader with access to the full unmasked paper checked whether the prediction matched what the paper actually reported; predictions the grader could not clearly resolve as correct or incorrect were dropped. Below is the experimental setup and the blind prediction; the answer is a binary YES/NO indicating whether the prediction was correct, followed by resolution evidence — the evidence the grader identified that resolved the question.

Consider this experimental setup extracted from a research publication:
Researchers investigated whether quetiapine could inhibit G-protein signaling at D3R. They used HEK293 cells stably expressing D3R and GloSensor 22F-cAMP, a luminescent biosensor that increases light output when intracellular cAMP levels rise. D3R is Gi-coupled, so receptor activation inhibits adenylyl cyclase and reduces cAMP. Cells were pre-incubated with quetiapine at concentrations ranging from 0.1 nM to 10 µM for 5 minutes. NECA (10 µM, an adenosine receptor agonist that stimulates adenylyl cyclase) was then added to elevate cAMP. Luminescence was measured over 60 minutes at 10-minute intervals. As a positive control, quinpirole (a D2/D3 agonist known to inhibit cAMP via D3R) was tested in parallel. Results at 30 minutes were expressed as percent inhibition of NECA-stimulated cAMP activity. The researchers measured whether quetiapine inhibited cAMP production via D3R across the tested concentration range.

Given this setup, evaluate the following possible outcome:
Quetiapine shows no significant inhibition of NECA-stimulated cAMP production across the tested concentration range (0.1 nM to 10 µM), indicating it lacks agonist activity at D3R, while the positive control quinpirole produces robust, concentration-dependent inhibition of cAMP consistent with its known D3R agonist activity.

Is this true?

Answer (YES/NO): YES